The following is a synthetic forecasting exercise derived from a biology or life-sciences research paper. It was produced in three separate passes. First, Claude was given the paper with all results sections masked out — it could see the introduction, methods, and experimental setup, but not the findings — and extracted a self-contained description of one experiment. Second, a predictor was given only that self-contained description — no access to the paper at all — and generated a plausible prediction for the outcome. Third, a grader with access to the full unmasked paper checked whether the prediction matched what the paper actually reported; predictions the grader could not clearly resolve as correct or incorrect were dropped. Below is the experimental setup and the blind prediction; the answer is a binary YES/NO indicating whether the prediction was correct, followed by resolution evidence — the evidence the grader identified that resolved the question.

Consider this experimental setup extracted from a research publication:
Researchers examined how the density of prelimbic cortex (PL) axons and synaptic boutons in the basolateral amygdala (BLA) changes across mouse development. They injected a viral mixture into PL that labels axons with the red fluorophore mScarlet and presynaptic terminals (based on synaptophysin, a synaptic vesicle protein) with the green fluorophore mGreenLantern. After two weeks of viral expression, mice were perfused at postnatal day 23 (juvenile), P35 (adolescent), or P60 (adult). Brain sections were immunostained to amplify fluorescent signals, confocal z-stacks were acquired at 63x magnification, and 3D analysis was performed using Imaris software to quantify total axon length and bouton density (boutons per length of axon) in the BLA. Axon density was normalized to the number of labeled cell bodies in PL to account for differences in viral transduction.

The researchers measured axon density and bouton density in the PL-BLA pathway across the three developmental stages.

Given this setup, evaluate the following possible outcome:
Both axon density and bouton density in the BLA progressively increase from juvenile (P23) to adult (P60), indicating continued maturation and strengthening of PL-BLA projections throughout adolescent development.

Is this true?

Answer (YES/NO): NO